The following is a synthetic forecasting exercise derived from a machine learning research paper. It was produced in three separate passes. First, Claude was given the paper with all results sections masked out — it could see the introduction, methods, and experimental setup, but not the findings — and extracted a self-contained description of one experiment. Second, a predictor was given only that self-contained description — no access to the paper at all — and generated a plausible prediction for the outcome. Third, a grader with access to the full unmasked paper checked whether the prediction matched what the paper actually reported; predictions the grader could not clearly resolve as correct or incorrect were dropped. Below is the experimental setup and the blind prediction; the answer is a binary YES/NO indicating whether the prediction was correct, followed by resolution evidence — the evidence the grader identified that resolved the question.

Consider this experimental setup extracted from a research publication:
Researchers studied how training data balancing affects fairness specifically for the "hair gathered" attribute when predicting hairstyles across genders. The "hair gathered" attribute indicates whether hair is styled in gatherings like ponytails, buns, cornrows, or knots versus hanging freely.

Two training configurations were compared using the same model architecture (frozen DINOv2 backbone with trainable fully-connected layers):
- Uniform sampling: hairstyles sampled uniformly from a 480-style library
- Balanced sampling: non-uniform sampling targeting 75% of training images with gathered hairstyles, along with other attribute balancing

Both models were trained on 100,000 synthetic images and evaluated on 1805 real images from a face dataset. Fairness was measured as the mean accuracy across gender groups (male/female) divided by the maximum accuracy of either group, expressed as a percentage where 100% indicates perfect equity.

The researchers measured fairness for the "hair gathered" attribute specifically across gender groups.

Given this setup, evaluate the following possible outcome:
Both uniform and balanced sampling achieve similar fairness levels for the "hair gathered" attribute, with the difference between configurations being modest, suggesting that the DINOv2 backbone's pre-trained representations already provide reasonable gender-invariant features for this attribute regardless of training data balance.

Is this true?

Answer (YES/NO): NO